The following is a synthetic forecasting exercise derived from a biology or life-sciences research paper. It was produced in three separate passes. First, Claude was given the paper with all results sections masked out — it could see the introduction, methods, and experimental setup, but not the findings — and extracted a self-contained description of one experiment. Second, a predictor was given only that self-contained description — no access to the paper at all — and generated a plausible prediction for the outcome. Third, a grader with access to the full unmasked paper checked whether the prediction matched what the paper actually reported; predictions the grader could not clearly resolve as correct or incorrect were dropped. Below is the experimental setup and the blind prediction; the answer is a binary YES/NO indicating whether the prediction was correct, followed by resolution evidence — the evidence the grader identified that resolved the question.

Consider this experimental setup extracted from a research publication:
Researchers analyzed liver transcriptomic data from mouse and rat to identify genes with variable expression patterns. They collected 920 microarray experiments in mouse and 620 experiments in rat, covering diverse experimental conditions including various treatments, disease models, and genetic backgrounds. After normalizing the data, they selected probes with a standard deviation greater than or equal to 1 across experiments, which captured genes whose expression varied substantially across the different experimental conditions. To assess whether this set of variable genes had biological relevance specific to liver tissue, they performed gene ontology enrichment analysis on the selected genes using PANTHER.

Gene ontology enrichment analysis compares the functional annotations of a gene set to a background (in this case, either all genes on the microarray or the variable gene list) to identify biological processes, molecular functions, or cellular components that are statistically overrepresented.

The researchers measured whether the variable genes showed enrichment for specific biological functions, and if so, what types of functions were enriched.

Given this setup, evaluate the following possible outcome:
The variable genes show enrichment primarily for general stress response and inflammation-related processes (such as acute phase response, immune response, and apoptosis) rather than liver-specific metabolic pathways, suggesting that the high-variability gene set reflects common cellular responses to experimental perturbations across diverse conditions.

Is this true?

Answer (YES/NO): NO